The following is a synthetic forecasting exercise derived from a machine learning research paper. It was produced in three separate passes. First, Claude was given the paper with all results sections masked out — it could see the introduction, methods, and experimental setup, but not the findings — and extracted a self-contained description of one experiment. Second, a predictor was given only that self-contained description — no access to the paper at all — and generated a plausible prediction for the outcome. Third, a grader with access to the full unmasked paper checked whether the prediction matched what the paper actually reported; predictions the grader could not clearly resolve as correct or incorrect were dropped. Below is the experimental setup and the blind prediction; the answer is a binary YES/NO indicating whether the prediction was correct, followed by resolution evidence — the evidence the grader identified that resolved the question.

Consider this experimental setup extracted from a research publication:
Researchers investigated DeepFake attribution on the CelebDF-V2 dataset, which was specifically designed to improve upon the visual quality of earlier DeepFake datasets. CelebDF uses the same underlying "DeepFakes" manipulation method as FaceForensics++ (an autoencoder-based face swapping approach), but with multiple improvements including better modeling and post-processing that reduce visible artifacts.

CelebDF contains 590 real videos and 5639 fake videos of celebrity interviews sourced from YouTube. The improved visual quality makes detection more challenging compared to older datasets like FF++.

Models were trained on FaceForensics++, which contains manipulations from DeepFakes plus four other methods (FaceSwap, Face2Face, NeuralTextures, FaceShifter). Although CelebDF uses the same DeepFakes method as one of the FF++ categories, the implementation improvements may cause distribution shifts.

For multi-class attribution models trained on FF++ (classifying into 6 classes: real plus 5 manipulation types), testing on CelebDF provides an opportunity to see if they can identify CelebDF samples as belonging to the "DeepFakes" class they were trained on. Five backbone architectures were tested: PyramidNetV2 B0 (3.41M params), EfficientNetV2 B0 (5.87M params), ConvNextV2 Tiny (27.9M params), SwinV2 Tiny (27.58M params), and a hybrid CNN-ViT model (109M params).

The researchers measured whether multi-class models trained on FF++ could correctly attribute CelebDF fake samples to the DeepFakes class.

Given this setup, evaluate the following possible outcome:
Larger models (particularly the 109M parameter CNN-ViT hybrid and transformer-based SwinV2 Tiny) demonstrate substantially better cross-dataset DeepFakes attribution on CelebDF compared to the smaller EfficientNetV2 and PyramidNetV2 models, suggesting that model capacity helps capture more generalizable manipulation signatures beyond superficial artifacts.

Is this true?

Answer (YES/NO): NO